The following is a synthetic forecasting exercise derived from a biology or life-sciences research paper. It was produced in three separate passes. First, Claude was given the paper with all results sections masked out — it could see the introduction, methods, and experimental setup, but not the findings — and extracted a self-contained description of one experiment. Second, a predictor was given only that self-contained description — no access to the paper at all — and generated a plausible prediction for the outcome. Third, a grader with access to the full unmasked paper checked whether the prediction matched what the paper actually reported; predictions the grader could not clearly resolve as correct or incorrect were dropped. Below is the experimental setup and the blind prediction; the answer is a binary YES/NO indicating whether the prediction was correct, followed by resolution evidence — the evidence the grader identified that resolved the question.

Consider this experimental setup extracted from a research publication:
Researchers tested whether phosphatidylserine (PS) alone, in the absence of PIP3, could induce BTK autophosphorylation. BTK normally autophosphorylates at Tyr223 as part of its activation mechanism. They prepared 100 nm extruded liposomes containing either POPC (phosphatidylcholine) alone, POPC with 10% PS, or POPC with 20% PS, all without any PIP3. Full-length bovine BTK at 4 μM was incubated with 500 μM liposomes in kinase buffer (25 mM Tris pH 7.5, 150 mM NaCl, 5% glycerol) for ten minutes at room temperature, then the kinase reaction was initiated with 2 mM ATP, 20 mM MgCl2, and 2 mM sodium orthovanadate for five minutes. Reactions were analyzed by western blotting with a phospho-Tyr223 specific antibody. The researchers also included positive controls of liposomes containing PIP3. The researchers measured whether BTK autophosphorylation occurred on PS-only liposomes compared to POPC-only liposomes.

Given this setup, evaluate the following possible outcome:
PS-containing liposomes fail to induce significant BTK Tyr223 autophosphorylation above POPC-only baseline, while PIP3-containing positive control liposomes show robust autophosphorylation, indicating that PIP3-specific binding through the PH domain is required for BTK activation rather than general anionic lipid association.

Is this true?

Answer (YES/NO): YES